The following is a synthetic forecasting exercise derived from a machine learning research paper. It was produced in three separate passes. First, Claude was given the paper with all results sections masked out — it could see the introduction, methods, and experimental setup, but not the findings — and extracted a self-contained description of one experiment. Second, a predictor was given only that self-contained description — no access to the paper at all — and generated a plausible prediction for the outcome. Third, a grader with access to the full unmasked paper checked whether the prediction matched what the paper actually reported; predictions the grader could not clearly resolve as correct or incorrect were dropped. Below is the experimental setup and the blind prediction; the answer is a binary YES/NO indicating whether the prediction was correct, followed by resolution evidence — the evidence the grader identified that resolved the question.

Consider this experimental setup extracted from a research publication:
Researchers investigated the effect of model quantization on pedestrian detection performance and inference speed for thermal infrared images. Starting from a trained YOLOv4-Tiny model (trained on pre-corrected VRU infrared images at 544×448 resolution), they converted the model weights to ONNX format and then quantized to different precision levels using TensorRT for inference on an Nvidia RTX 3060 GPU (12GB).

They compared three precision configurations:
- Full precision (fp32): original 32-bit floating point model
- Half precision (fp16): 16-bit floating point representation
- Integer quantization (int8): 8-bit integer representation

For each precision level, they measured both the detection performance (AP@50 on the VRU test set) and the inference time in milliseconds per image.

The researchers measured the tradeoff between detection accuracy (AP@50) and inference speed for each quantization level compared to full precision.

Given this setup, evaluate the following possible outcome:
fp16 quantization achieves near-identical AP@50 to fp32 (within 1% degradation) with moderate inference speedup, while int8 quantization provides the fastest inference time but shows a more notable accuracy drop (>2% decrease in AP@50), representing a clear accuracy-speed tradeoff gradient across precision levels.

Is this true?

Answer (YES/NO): NO